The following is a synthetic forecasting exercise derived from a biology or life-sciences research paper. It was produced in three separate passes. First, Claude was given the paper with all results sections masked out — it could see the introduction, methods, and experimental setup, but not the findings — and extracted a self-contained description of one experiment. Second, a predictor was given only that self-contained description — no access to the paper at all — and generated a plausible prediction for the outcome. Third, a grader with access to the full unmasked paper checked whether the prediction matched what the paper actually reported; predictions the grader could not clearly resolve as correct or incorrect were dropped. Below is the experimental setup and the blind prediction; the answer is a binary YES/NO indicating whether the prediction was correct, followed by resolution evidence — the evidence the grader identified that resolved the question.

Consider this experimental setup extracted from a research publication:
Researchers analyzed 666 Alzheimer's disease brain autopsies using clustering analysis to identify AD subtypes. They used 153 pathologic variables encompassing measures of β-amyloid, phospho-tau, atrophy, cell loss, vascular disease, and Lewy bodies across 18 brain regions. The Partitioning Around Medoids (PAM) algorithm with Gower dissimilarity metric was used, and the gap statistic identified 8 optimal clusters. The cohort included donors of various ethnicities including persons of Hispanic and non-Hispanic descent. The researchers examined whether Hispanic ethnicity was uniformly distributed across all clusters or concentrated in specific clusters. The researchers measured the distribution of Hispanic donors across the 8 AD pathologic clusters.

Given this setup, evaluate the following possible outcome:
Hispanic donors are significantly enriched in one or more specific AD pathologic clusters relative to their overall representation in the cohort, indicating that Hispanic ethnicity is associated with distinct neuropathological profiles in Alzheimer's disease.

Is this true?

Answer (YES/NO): YES